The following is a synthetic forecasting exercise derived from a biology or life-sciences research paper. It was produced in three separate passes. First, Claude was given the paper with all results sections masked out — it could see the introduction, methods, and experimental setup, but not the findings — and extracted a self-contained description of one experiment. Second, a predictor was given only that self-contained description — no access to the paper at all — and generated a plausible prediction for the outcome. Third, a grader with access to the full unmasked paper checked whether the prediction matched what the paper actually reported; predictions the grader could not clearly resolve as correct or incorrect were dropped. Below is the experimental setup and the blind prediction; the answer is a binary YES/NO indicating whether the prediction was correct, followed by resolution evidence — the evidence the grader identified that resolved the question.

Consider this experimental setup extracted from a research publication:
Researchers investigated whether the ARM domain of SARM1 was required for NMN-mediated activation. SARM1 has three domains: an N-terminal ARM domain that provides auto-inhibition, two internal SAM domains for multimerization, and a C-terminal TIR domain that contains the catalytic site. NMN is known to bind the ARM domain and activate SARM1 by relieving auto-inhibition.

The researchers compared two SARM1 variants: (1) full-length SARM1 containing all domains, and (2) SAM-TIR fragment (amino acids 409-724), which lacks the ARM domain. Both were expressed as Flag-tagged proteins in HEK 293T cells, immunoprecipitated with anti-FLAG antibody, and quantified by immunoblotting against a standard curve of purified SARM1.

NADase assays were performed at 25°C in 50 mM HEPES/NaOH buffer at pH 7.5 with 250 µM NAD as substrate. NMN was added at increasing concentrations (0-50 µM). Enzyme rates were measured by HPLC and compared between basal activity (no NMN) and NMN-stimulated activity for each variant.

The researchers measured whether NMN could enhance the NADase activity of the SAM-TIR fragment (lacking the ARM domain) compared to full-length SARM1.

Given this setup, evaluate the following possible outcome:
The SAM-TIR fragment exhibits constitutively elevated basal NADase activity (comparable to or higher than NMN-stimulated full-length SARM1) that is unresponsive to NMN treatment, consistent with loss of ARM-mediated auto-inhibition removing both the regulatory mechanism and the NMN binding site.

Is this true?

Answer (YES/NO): YES